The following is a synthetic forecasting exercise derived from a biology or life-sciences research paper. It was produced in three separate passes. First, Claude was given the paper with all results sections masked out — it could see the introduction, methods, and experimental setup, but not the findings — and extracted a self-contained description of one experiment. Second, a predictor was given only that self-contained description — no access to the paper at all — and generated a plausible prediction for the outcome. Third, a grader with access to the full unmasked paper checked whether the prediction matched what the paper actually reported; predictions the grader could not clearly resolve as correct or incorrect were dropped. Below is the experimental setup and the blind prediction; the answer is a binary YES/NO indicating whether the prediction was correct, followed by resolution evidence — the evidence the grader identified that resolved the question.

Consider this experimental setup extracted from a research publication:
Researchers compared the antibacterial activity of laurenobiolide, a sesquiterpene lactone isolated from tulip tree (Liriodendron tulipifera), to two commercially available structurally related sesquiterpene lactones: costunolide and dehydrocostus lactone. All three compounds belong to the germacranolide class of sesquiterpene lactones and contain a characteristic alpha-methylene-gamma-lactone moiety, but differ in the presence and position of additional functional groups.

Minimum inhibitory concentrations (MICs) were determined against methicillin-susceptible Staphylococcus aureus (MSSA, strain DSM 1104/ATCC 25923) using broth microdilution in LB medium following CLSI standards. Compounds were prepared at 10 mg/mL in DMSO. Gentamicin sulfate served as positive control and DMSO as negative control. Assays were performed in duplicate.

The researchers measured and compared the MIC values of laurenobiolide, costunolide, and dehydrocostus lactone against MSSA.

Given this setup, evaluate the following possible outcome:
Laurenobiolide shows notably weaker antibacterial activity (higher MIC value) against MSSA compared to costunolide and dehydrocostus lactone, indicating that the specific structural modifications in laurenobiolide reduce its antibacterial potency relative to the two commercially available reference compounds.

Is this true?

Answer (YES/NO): NO